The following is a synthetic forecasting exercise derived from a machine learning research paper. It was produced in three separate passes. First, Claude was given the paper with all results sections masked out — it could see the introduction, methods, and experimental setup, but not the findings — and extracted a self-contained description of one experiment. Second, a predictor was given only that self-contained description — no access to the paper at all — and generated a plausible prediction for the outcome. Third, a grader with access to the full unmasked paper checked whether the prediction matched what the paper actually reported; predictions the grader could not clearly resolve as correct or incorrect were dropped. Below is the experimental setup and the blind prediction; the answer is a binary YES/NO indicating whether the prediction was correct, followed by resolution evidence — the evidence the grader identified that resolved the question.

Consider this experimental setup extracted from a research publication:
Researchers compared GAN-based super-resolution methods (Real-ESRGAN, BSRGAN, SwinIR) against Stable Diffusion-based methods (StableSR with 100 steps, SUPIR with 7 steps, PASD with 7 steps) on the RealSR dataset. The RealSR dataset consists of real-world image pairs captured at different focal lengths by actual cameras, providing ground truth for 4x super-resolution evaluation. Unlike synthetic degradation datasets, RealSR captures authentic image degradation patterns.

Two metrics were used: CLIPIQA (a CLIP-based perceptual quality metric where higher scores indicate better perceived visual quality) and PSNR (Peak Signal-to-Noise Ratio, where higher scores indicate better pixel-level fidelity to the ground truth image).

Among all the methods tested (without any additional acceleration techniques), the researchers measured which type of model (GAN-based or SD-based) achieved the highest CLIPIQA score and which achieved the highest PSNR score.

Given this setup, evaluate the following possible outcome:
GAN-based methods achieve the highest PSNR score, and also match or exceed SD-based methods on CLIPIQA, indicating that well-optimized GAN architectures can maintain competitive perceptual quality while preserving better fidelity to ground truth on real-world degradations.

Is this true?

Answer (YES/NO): NO